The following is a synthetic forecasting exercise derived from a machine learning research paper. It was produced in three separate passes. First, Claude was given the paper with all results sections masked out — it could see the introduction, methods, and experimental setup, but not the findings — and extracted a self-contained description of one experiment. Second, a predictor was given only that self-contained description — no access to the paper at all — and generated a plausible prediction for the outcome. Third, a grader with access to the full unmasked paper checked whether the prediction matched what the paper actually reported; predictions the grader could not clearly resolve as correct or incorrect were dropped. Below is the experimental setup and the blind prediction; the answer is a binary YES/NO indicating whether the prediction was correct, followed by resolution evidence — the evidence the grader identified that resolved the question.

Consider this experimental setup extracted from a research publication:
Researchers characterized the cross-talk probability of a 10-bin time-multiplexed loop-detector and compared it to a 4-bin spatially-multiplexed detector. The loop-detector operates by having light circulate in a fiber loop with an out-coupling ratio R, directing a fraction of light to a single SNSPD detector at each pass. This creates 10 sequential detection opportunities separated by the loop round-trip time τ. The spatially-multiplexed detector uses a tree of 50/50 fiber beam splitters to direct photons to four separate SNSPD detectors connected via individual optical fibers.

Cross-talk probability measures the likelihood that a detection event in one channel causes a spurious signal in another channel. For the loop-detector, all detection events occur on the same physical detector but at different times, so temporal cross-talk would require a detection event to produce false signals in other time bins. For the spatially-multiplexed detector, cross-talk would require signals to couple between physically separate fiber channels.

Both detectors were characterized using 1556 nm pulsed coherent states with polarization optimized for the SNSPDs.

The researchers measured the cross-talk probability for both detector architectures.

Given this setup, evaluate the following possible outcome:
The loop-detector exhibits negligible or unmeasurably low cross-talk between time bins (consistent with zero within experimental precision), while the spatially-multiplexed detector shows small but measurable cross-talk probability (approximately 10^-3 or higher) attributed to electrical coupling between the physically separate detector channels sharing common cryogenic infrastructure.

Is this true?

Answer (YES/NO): NO